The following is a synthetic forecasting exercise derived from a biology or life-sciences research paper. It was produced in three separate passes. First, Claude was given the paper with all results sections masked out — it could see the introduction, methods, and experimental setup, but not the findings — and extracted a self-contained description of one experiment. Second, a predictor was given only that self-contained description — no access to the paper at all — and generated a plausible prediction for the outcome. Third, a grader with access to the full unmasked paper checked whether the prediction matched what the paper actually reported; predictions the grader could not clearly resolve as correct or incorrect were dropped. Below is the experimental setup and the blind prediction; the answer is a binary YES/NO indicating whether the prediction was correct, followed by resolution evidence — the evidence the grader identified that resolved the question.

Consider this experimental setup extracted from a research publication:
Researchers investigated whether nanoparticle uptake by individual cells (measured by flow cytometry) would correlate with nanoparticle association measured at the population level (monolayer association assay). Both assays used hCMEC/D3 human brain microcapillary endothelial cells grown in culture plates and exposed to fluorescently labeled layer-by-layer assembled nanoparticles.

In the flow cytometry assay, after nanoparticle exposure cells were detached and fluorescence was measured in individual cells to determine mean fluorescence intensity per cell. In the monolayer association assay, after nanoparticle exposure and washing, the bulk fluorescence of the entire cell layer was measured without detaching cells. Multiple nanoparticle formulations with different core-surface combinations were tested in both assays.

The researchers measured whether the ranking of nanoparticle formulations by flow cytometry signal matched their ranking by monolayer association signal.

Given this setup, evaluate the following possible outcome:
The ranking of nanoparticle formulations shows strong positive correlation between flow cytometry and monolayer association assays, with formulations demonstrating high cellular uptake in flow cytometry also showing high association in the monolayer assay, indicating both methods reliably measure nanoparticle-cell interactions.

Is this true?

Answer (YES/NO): NO